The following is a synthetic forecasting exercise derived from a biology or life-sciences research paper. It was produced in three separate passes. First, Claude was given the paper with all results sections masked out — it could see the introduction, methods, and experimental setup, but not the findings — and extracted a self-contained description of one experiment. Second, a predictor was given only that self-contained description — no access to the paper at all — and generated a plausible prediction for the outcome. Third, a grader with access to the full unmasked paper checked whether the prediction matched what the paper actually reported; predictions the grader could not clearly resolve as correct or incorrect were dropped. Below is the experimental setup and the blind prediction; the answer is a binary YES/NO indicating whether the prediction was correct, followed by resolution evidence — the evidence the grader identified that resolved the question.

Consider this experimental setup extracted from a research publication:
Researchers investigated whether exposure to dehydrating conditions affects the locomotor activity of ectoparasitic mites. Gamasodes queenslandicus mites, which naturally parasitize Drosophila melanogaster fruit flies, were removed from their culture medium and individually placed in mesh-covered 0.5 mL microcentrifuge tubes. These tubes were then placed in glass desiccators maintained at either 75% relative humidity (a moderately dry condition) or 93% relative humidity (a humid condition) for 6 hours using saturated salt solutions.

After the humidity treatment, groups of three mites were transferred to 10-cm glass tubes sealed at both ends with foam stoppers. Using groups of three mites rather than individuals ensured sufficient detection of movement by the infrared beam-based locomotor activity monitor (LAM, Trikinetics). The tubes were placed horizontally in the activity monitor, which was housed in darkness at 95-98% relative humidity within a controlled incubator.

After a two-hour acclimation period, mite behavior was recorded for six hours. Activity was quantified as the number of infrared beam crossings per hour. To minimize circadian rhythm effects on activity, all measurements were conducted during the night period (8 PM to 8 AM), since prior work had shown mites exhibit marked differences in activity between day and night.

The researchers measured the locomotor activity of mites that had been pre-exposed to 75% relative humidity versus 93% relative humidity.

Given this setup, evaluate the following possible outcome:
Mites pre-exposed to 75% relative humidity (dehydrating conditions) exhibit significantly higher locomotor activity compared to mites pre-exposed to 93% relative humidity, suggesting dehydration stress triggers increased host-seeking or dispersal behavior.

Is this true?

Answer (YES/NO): YES